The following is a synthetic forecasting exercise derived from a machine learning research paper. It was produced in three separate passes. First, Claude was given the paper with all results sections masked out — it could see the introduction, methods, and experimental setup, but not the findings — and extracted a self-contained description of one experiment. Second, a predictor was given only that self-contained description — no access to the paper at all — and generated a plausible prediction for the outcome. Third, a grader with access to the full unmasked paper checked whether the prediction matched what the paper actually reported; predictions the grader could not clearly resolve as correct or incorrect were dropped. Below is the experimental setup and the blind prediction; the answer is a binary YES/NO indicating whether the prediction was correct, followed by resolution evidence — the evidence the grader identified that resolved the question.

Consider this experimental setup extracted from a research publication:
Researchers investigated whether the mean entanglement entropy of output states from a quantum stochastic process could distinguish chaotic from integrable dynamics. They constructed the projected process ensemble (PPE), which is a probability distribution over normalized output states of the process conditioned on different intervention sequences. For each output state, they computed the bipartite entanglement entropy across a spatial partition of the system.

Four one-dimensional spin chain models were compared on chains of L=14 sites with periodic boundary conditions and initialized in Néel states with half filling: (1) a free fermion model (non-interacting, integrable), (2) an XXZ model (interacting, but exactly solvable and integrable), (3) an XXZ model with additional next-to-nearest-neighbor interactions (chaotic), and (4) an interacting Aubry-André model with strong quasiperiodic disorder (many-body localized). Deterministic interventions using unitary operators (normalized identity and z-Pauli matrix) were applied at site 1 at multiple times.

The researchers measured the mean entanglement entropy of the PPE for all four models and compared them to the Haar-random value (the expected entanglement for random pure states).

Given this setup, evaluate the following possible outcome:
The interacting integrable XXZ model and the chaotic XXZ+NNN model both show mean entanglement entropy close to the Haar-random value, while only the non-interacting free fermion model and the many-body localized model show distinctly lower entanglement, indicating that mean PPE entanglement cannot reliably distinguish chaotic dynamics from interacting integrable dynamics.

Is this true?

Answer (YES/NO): NO